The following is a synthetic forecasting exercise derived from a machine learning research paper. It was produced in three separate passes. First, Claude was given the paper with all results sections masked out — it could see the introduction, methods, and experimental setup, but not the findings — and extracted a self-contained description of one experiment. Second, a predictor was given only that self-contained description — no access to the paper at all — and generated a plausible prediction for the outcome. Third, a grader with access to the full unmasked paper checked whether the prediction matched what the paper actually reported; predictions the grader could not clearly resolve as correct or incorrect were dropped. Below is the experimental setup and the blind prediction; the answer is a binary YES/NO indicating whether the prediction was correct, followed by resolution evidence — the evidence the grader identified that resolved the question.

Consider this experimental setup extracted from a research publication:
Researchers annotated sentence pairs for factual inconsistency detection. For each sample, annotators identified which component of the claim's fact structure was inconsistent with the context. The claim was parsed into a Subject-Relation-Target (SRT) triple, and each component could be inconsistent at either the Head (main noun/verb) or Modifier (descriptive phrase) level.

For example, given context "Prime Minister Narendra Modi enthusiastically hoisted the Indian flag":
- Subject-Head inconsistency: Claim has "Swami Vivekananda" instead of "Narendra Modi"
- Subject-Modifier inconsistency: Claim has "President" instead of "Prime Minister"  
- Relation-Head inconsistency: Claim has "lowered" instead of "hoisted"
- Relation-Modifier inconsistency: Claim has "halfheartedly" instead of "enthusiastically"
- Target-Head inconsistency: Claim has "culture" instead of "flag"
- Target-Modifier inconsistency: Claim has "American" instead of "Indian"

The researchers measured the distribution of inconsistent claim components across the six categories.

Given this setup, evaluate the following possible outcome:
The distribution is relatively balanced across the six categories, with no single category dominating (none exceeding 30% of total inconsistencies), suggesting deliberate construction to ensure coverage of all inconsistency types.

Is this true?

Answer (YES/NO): NO